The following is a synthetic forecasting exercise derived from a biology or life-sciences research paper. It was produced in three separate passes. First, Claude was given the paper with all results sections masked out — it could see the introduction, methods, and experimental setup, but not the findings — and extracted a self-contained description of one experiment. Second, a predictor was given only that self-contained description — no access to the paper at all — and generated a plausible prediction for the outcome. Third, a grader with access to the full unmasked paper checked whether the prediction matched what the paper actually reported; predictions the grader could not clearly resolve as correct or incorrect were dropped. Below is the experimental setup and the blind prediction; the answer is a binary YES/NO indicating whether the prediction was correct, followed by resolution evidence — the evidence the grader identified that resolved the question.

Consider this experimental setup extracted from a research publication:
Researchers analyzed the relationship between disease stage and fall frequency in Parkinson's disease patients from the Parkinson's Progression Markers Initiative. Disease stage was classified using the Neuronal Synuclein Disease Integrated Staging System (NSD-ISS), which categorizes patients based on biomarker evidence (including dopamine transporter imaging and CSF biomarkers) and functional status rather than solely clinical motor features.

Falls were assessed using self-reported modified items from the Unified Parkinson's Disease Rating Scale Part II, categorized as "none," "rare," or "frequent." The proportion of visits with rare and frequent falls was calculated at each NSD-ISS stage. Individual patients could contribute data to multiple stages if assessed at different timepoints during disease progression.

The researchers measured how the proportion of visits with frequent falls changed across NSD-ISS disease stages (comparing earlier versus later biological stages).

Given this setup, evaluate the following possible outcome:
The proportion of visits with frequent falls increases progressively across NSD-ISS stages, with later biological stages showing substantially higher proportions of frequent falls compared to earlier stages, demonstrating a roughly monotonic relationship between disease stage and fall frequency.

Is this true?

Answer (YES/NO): YES